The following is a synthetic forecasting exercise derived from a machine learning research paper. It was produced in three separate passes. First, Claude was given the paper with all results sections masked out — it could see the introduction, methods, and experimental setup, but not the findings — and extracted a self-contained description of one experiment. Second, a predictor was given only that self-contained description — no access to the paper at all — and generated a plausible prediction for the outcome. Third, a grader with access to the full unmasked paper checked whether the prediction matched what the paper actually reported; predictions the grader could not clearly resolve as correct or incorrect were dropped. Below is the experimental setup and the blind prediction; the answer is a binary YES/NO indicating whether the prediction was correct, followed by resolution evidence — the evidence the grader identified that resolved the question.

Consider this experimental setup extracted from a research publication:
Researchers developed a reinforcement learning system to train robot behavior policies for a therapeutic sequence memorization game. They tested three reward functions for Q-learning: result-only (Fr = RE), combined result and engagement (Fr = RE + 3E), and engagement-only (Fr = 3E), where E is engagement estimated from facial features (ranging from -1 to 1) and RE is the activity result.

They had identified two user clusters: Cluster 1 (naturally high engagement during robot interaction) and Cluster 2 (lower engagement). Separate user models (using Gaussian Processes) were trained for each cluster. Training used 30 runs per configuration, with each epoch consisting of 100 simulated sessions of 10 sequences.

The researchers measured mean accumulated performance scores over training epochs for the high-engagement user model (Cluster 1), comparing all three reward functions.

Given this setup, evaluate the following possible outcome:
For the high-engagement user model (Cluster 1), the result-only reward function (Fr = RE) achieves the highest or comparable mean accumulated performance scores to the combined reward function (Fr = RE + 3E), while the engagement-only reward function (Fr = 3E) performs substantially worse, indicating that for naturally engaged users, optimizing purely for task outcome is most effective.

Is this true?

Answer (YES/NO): YES